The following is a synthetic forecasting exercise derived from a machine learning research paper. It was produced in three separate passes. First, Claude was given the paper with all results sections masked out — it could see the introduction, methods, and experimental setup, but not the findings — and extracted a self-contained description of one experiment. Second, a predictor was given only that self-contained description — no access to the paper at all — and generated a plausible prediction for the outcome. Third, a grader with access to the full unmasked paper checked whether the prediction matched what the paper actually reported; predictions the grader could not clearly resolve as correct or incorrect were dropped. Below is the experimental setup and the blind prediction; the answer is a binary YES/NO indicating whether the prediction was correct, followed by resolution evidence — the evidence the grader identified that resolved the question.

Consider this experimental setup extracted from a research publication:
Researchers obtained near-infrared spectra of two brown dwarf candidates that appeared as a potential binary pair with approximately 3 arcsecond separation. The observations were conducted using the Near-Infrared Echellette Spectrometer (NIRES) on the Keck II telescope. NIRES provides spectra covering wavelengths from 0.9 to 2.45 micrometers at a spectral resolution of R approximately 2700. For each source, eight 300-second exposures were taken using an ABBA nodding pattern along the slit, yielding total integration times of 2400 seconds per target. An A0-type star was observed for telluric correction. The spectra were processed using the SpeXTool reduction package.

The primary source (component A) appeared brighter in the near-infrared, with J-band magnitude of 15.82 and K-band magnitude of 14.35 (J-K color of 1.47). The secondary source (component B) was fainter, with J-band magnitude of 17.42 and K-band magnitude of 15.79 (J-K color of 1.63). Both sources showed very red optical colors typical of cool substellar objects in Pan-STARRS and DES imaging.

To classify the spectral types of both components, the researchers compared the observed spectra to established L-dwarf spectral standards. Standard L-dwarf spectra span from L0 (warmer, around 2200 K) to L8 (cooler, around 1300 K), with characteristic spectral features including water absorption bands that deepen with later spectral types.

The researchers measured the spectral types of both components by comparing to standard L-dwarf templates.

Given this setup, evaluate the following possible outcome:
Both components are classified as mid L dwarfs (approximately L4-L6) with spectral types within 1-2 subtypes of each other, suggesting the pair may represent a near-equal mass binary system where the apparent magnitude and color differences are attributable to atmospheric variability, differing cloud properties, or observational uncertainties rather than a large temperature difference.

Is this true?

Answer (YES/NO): NO